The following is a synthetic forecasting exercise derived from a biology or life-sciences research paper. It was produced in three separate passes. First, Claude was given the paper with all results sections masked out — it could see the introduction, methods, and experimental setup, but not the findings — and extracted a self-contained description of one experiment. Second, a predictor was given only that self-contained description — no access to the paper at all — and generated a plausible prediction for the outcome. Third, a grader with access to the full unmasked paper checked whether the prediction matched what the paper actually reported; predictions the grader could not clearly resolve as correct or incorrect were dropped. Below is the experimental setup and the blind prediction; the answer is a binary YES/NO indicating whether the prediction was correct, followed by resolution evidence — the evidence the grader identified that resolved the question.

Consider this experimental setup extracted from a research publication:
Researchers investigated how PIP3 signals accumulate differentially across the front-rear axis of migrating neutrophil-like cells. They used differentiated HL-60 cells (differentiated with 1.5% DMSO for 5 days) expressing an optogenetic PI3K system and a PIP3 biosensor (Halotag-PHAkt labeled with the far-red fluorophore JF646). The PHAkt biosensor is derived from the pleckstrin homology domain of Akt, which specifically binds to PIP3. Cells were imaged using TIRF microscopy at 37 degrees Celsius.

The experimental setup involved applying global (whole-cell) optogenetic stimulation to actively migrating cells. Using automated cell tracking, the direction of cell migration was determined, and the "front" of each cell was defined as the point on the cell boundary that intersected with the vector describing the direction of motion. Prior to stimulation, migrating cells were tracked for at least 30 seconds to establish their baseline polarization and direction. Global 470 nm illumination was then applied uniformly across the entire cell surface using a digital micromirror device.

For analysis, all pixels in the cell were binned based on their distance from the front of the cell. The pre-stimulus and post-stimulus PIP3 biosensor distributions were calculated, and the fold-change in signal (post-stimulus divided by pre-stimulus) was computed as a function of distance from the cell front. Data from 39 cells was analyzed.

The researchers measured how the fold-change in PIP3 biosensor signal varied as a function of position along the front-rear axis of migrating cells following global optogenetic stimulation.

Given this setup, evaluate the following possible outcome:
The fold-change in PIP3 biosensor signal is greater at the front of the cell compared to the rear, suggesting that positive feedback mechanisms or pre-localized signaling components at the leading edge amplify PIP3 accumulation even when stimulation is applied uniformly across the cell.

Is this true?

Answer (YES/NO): NO